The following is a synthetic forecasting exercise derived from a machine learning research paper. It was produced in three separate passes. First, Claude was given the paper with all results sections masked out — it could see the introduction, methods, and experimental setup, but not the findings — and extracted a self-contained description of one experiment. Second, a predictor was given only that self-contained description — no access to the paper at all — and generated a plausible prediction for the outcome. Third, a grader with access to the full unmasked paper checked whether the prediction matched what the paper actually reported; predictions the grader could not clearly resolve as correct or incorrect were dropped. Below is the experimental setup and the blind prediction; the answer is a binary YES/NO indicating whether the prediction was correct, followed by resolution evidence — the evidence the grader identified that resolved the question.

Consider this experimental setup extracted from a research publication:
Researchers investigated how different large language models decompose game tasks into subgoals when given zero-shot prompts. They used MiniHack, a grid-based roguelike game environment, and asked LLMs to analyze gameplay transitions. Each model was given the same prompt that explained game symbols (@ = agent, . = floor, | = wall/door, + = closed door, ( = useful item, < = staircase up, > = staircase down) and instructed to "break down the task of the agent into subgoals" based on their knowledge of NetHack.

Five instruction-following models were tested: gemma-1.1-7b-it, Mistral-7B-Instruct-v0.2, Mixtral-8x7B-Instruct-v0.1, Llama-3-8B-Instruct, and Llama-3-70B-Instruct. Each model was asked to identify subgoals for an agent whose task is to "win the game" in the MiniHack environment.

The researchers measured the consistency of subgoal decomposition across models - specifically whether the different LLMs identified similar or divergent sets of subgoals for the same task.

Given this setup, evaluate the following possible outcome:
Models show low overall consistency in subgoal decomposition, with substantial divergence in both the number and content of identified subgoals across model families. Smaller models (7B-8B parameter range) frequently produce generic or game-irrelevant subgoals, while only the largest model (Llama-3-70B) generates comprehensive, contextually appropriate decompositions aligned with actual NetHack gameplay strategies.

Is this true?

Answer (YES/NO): NO